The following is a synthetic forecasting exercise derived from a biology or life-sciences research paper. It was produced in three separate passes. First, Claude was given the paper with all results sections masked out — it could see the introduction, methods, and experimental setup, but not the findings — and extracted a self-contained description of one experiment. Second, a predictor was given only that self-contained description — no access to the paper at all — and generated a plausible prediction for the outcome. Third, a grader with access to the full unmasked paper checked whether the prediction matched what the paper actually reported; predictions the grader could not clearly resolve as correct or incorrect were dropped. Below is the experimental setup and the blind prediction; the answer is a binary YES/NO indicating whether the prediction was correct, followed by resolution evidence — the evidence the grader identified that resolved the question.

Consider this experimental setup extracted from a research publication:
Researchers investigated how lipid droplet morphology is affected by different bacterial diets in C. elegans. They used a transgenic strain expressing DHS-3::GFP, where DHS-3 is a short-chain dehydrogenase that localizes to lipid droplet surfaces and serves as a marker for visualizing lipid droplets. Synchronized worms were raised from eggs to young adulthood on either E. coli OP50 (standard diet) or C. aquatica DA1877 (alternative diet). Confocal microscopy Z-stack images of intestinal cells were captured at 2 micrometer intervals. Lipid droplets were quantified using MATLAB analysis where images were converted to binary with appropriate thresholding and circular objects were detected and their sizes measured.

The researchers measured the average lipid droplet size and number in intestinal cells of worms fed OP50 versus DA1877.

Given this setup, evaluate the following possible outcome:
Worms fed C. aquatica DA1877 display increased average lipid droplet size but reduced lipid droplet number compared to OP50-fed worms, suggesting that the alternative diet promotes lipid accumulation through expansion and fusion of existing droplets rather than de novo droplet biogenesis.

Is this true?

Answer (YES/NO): NO